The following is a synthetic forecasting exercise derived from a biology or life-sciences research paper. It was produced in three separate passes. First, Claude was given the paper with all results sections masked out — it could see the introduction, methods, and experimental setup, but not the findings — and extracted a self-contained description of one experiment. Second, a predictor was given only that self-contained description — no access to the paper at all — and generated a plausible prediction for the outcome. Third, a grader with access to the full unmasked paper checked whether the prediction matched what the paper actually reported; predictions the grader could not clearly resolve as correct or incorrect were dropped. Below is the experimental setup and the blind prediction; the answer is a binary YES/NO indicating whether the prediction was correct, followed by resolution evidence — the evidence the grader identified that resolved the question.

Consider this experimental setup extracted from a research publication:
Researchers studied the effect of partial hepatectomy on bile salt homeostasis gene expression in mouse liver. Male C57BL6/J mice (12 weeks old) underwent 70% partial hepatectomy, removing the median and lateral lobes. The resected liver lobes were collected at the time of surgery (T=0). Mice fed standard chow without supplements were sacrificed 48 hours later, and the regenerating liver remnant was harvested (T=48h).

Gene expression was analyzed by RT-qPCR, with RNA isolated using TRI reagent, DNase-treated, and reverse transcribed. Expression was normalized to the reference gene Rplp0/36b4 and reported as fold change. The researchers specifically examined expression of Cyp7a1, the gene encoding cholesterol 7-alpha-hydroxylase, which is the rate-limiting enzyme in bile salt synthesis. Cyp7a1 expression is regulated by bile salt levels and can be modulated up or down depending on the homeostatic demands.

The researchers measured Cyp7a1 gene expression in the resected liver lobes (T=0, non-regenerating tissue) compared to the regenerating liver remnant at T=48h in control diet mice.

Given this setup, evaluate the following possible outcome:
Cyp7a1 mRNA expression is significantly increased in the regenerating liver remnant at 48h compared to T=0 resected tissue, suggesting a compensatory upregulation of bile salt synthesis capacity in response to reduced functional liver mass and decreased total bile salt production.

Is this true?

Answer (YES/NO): NO